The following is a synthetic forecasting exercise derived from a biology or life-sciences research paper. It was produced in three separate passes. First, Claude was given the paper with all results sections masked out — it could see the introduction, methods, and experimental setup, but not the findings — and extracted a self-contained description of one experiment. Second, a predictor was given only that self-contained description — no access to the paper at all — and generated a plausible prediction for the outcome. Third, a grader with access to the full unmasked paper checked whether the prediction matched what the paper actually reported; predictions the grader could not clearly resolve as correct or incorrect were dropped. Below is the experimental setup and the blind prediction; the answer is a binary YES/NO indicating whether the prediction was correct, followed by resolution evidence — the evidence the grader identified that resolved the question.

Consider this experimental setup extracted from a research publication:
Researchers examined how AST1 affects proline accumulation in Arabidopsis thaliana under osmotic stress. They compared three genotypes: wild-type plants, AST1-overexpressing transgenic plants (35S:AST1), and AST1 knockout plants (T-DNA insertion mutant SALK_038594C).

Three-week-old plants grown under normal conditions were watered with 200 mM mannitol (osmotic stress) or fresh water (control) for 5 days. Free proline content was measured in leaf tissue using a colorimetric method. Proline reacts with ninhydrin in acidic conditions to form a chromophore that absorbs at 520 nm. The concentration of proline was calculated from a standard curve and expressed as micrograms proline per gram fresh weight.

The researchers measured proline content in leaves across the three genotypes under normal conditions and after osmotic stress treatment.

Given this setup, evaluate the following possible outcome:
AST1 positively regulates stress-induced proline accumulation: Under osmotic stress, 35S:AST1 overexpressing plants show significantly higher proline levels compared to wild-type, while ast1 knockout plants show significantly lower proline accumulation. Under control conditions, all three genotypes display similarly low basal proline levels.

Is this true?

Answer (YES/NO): YES